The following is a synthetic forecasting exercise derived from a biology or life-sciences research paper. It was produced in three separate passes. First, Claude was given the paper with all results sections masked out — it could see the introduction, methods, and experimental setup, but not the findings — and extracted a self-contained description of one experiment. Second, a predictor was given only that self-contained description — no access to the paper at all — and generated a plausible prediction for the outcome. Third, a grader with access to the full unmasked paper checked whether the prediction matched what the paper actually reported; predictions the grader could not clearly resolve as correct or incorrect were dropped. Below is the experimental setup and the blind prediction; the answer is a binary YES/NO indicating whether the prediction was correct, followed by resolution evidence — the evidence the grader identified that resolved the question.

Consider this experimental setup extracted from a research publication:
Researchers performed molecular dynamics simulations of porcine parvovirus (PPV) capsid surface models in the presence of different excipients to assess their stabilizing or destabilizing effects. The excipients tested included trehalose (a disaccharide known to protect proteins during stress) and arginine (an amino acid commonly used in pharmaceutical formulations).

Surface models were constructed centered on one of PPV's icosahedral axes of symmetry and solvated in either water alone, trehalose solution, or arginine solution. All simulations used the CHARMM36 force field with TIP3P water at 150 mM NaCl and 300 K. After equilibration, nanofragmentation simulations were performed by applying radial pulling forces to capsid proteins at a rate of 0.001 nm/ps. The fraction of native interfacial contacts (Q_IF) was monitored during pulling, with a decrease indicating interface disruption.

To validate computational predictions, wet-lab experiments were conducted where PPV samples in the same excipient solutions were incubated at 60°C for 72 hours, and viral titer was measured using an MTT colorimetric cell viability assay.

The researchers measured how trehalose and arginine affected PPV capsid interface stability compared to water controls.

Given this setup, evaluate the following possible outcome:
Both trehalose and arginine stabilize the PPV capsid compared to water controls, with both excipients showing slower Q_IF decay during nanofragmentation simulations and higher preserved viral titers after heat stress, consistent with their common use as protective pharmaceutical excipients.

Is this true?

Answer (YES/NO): NO